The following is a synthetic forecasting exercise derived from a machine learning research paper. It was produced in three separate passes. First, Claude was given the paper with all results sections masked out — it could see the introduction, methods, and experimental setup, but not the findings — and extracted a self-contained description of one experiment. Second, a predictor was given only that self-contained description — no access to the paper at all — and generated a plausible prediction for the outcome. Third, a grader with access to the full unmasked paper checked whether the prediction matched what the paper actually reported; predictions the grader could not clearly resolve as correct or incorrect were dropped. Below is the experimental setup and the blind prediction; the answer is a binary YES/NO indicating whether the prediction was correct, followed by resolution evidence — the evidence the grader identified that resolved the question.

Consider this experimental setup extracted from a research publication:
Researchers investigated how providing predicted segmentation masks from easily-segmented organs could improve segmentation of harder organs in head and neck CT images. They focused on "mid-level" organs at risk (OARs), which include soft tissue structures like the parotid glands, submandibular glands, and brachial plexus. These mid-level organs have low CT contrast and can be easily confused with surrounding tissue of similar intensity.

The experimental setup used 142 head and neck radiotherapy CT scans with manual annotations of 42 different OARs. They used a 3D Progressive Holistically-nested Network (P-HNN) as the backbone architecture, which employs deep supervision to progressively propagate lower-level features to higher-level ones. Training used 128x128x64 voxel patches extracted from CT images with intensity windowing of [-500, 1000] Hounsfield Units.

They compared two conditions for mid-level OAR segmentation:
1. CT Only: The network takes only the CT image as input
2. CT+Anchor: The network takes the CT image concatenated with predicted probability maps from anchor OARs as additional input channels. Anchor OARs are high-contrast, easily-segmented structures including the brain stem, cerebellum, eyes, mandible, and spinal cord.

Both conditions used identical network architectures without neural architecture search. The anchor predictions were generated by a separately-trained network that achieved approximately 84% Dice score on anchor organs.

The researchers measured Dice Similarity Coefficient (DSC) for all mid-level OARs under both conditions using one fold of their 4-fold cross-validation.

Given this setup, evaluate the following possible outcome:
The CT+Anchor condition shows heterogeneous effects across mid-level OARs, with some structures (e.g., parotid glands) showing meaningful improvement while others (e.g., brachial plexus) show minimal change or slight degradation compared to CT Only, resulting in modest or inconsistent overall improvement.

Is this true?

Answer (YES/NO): NO